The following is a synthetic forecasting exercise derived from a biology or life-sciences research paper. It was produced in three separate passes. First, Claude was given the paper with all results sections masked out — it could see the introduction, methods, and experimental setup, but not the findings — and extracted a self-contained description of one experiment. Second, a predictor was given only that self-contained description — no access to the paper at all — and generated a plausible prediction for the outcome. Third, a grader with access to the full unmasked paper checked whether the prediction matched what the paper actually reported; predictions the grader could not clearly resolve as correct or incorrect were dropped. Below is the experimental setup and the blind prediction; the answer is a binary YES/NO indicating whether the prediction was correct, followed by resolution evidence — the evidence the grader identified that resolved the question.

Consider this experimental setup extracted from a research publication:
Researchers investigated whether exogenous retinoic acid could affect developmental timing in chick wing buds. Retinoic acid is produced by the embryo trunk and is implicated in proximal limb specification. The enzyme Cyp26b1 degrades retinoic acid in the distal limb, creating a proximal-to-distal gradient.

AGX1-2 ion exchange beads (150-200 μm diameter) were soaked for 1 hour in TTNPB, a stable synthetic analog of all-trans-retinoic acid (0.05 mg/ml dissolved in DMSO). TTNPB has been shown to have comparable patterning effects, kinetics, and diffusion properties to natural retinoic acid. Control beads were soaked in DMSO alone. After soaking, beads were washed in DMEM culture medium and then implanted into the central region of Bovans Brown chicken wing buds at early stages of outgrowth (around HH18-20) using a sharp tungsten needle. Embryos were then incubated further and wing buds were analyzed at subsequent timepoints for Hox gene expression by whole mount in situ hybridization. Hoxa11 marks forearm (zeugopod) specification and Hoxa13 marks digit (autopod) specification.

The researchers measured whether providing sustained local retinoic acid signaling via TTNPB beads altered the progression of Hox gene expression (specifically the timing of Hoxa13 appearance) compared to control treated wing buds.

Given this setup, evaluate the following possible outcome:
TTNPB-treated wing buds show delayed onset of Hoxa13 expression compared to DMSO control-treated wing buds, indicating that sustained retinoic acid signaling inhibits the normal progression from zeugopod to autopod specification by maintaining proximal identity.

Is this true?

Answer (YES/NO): YES